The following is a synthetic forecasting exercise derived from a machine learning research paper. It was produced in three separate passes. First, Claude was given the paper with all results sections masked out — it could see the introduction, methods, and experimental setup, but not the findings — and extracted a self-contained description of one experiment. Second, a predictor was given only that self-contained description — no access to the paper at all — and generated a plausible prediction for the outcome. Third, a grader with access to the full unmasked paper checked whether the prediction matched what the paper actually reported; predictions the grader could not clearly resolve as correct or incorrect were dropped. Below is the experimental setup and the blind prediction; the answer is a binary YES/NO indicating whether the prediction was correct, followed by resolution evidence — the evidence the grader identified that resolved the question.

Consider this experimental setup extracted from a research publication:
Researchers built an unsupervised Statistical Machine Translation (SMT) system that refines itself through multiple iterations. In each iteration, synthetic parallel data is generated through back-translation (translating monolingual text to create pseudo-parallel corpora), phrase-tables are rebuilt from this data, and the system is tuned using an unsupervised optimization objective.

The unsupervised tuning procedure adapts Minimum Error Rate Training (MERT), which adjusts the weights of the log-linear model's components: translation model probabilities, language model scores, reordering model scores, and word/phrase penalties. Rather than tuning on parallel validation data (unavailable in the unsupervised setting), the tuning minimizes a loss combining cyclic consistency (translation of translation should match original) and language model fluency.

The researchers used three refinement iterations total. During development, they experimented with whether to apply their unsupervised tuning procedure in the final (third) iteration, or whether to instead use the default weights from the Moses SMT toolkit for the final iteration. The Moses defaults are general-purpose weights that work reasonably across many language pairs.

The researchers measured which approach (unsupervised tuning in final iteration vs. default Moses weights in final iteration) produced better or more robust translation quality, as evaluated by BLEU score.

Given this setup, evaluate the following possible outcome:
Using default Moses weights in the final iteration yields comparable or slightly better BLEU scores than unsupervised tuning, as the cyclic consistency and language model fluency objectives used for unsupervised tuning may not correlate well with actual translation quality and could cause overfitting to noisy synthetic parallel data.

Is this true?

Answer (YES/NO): YES